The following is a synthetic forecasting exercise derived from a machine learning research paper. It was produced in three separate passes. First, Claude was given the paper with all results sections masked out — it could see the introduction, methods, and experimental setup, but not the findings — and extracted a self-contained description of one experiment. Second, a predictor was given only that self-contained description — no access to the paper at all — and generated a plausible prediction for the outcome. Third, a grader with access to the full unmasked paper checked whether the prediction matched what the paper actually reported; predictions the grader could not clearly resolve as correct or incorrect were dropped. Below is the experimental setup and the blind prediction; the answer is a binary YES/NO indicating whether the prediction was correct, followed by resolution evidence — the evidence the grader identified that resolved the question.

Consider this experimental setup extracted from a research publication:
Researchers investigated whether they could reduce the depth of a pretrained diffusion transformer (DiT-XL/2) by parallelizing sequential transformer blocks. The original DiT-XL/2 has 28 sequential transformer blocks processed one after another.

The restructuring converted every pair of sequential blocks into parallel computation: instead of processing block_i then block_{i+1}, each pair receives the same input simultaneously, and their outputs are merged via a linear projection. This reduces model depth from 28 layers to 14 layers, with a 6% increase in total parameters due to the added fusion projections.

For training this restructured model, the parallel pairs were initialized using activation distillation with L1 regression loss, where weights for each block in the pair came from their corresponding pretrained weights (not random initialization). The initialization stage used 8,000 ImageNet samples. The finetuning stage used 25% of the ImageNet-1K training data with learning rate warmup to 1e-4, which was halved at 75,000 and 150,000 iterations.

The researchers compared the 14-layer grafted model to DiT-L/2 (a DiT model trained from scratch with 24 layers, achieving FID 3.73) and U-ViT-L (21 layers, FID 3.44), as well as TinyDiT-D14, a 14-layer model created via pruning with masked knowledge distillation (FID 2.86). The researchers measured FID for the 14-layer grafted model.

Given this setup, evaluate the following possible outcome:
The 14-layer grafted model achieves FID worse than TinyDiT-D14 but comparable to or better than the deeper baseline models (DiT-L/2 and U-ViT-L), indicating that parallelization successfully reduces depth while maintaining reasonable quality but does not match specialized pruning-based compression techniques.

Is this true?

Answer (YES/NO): NO